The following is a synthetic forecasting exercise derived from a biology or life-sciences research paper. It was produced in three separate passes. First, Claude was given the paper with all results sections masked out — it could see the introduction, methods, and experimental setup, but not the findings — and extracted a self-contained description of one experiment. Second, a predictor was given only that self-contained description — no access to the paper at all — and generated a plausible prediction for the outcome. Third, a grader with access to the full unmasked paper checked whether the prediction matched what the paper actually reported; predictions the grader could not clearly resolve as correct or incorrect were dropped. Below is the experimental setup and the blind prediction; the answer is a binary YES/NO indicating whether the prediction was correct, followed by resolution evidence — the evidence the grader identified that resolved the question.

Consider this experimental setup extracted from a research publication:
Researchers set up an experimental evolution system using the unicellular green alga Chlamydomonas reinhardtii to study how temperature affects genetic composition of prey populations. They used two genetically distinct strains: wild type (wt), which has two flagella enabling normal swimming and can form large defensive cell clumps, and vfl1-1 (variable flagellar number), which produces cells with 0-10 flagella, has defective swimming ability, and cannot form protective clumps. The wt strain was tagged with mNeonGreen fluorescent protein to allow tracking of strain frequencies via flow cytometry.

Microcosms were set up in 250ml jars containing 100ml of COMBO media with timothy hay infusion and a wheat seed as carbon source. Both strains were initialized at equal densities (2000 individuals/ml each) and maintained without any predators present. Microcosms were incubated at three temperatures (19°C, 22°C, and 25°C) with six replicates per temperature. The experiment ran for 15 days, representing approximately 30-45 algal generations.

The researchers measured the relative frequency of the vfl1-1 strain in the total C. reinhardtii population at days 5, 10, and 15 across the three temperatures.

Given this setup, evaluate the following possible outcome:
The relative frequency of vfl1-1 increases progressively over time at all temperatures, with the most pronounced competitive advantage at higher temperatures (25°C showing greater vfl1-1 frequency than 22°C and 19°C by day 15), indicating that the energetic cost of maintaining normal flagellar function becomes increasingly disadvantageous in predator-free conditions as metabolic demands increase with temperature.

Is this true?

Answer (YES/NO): NO